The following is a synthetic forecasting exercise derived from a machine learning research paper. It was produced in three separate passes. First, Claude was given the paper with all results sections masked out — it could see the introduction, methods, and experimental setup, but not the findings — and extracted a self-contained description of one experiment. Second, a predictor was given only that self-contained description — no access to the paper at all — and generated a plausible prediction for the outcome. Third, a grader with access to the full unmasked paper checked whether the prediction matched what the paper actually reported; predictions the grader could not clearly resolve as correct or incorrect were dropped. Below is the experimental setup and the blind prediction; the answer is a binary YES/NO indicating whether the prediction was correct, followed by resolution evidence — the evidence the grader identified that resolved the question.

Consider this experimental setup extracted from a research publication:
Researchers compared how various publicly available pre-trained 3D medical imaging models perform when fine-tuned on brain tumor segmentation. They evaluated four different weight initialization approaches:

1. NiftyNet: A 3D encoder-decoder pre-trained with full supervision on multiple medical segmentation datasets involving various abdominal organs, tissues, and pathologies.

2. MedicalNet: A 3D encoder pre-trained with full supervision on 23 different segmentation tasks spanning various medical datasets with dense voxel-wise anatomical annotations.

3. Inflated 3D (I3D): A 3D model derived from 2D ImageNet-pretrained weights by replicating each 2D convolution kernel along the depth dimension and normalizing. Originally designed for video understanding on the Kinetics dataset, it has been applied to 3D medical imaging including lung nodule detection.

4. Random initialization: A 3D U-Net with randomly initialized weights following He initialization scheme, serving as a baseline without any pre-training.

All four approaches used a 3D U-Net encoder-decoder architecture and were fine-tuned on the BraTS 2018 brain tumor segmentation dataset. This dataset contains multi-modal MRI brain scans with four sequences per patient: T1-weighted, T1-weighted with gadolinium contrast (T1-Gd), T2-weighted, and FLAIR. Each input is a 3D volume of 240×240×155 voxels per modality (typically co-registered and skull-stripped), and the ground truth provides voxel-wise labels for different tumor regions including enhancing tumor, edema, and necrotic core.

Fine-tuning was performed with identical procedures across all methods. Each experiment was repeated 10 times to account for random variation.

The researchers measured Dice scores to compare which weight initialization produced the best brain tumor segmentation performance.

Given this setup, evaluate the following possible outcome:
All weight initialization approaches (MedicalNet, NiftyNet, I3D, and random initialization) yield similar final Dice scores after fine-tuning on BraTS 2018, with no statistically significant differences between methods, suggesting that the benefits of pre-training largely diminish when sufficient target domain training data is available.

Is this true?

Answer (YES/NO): NO